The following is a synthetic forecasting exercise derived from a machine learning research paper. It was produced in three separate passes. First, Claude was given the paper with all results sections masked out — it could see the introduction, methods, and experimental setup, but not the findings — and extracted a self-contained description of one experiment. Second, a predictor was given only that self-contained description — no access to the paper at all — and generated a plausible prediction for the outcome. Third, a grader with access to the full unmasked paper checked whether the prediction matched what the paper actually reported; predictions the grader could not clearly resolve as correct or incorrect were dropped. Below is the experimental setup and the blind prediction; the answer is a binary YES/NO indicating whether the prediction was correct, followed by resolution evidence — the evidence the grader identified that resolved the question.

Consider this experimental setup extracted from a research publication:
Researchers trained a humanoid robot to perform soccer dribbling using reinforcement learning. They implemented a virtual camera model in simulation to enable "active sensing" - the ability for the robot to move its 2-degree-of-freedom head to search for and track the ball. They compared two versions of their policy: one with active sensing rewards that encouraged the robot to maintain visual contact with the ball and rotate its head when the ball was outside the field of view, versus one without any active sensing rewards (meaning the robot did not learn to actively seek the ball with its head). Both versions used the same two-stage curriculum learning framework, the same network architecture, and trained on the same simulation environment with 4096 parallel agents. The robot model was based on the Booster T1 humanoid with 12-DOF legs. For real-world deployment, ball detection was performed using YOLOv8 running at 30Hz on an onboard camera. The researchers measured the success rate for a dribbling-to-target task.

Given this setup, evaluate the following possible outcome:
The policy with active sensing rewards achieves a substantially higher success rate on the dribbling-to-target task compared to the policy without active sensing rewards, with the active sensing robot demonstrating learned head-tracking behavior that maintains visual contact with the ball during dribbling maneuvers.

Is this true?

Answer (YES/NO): YES